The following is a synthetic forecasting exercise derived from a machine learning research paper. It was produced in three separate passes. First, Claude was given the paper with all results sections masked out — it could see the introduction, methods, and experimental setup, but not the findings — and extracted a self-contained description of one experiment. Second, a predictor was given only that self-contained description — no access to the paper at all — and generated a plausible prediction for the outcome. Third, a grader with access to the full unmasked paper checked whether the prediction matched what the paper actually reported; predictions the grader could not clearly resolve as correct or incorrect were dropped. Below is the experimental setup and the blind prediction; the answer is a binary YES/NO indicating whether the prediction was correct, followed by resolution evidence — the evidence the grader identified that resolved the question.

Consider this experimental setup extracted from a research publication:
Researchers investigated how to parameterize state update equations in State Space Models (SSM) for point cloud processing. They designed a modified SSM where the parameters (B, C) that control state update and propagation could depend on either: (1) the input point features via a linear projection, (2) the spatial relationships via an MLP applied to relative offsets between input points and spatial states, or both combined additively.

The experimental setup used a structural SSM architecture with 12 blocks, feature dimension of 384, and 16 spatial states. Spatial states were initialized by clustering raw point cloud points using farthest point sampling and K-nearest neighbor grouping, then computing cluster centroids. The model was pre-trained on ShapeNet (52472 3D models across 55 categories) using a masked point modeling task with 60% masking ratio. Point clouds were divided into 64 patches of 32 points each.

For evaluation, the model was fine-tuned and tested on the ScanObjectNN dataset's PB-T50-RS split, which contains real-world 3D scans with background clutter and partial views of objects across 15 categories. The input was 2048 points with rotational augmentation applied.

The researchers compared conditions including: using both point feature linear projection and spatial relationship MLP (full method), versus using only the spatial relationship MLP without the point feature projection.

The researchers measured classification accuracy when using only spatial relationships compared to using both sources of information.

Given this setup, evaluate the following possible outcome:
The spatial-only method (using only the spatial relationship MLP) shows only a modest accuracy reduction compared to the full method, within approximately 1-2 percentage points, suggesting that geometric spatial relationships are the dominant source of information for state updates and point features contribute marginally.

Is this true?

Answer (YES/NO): NO